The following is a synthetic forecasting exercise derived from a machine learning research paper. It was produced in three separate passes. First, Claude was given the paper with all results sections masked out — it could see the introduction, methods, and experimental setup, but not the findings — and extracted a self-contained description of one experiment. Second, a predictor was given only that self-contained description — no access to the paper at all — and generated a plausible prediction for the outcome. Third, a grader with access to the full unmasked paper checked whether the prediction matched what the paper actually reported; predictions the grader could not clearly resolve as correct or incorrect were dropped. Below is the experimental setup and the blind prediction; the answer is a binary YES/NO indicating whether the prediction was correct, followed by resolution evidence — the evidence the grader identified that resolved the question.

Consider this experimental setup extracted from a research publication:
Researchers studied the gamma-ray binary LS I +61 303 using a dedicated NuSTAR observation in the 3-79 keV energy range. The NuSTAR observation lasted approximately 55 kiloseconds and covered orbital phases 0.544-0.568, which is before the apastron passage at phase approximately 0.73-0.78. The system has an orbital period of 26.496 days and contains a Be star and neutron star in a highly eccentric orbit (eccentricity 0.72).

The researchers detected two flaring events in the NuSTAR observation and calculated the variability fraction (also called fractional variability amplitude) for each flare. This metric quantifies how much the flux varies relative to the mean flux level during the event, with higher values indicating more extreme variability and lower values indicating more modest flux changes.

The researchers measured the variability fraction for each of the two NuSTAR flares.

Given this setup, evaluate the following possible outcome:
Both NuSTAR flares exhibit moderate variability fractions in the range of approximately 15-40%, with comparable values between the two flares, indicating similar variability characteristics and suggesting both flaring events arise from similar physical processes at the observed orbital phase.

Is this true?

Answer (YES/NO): NO